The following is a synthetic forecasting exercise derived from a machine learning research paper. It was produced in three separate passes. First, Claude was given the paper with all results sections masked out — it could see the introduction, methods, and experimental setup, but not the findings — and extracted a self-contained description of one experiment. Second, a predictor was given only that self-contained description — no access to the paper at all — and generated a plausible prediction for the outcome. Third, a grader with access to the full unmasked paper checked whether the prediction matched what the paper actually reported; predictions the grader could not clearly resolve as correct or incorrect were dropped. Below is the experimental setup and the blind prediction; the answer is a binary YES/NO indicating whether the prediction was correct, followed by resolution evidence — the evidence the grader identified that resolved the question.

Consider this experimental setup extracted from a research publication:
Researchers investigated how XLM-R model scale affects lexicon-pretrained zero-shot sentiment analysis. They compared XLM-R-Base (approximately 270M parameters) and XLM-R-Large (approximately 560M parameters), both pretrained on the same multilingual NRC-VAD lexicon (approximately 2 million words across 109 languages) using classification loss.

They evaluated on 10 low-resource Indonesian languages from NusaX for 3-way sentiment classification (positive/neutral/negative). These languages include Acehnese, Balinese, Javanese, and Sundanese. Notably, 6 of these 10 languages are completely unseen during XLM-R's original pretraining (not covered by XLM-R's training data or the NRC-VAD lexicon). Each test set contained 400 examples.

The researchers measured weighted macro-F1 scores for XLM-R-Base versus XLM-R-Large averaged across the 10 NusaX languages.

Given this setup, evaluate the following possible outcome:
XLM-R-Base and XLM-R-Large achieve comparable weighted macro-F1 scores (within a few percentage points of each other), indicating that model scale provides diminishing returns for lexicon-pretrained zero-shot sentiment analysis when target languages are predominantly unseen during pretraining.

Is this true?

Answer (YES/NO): NO